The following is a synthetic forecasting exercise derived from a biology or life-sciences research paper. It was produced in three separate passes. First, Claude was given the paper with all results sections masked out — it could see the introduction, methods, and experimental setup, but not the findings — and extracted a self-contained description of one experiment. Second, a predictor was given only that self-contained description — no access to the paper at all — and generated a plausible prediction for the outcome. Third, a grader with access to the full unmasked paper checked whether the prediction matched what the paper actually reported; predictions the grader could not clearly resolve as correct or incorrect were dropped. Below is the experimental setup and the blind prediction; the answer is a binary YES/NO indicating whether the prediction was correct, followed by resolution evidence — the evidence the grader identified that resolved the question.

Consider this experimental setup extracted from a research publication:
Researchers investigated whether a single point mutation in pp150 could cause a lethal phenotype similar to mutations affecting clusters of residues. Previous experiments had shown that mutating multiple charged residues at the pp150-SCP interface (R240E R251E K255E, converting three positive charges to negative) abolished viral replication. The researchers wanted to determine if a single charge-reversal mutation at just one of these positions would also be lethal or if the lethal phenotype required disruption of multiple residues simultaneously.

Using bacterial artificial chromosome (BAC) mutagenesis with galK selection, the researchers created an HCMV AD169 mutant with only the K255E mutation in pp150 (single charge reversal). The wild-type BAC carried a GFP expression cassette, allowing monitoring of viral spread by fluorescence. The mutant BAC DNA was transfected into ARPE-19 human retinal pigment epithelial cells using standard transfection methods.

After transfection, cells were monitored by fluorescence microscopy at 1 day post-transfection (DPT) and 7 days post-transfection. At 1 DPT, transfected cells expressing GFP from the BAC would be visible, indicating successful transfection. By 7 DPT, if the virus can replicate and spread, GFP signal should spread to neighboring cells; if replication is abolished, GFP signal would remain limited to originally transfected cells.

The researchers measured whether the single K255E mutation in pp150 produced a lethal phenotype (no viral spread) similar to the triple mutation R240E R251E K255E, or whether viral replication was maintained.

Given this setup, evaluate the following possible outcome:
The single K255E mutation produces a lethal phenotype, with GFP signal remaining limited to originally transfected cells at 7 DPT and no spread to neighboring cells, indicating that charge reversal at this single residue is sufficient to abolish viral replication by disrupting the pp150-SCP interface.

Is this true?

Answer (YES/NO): NO